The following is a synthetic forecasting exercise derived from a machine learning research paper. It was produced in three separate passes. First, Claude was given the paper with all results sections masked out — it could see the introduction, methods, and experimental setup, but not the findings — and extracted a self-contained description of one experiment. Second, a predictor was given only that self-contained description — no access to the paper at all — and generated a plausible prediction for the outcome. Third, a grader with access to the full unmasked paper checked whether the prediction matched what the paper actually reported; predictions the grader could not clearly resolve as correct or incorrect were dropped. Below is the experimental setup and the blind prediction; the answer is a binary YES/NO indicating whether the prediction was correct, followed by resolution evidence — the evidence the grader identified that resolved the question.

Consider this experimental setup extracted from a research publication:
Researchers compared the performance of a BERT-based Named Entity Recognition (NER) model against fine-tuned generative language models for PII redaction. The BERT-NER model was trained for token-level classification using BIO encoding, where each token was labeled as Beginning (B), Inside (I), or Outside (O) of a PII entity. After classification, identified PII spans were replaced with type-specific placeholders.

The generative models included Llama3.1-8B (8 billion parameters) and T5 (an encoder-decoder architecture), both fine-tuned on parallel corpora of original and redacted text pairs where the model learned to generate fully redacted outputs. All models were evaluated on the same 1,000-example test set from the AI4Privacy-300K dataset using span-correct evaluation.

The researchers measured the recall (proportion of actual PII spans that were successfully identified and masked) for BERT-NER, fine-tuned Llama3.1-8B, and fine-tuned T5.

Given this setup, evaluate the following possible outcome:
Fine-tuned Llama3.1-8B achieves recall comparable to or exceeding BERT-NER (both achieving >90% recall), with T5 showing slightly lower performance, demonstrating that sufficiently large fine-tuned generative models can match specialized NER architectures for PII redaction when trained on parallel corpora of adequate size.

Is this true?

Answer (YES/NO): NO